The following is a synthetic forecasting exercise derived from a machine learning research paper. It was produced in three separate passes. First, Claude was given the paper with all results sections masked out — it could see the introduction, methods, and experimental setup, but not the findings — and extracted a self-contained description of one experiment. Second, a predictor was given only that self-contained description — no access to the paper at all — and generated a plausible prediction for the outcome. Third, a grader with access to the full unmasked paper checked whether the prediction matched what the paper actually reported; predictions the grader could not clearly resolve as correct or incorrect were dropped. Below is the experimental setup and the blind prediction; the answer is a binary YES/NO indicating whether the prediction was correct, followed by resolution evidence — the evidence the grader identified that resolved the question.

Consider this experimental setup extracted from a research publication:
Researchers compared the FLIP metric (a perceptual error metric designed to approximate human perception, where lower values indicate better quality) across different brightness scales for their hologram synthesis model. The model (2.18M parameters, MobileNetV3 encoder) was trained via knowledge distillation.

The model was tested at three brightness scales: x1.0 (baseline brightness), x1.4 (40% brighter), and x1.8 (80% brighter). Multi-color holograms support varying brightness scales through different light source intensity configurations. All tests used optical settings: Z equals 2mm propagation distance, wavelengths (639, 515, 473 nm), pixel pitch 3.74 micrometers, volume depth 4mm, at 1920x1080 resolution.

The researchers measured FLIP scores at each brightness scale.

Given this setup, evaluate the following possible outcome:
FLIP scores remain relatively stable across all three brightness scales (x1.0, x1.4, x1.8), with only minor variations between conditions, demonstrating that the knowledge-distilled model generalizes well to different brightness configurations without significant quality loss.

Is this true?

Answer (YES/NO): NO